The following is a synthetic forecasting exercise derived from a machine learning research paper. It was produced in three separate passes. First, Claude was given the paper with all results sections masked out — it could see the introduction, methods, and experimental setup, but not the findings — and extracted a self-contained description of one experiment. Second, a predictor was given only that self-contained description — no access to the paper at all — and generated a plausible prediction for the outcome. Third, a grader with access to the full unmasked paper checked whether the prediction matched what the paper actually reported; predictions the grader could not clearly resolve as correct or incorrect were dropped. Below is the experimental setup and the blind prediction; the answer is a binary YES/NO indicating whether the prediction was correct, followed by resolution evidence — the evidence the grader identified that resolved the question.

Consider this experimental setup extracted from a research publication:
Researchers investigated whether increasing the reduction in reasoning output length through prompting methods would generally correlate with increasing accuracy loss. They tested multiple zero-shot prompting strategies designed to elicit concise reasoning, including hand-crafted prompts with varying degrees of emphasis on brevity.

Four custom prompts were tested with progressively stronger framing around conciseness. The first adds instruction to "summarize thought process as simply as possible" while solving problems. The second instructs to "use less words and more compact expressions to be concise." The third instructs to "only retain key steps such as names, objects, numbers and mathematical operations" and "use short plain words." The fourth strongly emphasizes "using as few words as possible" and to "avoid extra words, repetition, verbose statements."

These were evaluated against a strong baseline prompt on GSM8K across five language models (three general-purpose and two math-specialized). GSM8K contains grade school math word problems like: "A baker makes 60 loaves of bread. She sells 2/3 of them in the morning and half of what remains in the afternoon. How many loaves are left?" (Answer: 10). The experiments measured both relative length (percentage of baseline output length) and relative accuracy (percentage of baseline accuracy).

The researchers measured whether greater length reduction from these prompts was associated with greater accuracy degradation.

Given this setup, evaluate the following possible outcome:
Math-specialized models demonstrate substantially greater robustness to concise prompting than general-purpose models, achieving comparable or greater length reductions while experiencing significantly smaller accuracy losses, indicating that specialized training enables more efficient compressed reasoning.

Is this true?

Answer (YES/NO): NO